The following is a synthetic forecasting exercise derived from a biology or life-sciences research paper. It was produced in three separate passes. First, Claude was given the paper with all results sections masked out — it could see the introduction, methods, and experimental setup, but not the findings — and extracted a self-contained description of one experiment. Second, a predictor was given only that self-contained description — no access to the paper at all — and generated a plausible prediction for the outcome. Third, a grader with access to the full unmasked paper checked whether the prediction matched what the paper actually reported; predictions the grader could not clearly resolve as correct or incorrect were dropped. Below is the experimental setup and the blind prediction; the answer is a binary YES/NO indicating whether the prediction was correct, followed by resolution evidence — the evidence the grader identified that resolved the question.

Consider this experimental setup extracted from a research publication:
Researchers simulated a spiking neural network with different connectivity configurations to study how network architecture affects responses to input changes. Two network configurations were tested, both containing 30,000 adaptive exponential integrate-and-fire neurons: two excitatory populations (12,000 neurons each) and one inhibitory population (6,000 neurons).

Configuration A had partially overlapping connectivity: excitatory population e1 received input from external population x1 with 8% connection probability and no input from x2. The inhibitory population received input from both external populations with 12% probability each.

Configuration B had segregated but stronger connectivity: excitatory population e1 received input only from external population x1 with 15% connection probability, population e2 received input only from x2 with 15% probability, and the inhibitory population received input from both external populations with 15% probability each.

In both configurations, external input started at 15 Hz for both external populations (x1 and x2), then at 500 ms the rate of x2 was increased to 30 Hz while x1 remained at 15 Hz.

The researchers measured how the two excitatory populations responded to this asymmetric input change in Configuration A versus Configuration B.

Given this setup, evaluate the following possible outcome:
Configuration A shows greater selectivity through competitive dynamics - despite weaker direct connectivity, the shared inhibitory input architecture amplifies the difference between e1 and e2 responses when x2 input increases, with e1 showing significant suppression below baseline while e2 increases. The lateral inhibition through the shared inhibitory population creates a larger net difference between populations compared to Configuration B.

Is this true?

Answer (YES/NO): NO